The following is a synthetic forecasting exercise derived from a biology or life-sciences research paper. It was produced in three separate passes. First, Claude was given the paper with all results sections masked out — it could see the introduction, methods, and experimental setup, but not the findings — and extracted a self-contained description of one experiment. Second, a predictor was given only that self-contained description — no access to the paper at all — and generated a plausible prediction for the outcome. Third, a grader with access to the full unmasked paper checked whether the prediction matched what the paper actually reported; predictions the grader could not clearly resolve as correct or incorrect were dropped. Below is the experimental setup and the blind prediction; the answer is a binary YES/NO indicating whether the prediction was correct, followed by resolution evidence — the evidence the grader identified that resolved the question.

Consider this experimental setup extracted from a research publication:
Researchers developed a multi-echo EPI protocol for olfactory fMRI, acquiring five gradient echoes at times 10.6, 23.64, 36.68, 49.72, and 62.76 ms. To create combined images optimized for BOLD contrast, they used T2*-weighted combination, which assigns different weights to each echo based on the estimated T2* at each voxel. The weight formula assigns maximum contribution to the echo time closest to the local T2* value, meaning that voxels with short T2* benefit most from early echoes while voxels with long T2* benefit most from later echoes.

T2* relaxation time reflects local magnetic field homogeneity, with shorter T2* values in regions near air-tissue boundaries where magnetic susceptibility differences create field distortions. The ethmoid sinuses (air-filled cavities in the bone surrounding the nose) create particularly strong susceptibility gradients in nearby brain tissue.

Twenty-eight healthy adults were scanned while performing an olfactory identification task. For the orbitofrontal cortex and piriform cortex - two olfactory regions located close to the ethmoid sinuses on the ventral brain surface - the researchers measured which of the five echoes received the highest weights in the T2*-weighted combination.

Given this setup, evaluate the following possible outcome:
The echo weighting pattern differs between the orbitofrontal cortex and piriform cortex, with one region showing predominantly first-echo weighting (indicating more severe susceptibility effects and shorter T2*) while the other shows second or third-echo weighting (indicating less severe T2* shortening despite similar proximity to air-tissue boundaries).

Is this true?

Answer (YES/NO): NO